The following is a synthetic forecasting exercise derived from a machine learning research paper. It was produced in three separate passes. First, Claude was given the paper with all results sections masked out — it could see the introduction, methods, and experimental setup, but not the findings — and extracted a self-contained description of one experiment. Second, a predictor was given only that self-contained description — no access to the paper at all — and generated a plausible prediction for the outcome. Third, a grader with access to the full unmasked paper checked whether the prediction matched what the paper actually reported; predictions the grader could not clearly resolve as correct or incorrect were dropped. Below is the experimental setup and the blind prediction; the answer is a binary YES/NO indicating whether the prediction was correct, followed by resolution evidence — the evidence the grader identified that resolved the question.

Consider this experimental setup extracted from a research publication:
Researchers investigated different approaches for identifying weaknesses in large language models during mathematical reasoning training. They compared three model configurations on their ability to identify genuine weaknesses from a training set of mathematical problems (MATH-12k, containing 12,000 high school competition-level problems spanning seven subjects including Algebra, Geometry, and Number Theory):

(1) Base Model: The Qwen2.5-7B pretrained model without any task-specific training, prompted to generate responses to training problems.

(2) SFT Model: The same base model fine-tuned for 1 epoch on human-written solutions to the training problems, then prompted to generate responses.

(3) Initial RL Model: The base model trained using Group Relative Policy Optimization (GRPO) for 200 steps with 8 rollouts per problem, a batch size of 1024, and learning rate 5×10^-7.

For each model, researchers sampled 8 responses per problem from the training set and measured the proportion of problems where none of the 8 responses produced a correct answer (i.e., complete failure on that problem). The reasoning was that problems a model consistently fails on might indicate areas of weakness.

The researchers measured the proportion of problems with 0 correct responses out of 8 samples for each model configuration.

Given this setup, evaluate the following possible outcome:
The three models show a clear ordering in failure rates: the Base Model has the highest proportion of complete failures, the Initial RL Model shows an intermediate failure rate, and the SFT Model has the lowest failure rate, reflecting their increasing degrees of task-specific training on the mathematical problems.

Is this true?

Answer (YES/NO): NO